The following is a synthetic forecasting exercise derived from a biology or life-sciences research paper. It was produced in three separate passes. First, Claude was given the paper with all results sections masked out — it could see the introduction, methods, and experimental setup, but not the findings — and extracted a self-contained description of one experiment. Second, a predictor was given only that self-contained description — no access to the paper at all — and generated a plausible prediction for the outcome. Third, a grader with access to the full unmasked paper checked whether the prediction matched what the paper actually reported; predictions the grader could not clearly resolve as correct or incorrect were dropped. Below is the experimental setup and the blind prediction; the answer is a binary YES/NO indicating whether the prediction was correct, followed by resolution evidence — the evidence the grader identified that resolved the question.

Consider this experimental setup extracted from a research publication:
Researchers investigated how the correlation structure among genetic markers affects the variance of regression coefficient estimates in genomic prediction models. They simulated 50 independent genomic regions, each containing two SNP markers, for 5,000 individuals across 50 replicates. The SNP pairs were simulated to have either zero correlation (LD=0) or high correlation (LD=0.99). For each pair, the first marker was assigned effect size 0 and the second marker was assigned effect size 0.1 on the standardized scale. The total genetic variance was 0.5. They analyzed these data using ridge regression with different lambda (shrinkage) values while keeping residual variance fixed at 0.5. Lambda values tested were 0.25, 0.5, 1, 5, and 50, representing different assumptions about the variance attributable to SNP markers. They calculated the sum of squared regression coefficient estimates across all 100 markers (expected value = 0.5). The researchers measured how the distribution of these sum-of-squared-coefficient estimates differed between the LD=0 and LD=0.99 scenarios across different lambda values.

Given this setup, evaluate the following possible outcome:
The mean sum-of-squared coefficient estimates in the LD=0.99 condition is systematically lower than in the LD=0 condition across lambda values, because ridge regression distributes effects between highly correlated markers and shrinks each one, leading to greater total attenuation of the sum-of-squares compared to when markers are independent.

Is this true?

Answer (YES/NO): NO